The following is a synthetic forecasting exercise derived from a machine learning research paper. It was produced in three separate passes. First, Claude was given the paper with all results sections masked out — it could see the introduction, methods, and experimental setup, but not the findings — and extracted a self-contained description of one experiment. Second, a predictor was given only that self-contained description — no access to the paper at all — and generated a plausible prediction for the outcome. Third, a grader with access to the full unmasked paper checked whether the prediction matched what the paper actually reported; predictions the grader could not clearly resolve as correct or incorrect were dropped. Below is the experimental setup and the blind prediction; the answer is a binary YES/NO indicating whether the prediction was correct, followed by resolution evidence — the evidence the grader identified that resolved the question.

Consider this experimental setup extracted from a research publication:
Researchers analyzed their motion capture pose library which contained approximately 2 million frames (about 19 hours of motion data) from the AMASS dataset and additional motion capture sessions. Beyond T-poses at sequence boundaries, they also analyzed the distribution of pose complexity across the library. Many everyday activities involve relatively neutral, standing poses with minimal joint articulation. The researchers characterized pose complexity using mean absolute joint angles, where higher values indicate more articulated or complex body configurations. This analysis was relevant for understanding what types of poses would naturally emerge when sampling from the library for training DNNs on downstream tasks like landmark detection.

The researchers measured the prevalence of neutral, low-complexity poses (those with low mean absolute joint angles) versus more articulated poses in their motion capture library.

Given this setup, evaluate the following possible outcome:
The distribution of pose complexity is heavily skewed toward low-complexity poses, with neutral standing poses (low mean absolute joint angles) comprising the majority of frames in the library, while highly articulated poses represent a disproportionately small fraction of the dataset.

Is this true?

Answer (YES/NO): YES